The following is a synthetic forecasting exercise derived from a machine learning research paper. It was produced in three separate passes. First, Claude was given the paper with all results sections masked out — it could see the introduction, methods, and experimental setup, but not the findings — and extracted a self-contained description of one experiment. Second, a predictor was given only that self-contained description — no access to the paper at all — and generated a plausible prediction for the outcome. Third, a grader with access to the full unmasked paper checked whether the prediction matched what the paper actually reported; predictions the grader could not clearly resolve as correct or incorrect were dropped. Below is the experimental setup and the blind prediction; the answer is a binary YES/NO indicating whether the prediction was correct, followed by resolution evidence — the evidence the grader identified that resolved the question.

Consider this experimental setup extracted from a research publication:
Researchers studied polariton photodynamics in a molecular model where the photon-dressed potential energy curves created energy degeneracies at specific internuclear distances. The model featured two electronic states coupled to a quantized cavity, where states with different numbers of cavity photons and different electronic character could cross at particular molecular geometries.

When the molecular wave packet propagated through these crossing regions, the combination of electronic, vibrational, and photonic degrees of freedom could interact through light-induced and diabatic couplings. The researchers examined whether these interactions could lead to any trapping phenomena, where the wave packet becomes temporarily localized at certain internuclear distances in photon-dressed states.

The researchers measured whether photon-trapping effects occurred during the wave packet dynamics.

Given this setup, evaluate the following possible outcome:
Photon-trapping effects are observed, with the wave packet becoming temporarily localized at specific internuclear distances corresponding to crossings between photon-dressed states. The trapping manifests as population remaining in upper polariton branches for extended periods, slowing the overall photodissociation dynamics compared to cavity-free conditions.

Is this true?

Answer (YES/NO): NO